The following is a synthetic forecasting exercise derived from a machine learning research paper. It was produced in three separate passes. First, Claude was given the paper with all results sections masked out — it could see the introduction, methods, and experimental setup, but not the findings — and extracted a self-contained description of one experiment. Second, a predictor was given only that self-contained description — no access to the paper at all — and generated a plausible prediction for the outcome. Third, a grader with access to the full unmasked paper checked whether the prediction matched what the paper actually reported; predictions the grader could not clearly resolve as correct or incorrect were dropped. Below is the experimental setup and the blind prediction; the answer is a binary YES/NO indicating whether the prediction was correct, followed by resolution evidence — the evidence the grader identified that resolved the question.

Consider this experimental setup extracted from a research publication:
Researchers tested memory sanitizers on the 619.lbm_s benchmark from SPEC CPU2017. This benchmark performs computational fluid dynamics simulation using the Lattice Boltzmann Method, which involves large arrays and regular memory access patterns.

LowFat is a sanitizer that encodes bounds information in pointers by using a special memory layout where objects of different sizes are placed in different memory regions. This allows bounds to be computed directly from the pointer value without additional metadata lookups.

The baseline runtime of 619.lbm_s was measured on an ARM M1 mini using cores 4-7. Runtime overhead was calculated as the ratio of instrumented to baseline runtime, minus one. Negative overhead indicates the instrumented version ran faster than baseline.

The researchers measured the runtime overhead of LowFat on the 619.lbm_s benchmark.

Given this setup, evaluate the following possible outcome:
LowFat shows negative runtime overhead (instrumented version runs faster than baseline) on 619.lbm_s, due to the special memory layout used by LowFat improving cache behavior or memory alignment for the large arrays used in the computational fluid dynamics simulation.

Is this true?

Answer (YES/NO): YES